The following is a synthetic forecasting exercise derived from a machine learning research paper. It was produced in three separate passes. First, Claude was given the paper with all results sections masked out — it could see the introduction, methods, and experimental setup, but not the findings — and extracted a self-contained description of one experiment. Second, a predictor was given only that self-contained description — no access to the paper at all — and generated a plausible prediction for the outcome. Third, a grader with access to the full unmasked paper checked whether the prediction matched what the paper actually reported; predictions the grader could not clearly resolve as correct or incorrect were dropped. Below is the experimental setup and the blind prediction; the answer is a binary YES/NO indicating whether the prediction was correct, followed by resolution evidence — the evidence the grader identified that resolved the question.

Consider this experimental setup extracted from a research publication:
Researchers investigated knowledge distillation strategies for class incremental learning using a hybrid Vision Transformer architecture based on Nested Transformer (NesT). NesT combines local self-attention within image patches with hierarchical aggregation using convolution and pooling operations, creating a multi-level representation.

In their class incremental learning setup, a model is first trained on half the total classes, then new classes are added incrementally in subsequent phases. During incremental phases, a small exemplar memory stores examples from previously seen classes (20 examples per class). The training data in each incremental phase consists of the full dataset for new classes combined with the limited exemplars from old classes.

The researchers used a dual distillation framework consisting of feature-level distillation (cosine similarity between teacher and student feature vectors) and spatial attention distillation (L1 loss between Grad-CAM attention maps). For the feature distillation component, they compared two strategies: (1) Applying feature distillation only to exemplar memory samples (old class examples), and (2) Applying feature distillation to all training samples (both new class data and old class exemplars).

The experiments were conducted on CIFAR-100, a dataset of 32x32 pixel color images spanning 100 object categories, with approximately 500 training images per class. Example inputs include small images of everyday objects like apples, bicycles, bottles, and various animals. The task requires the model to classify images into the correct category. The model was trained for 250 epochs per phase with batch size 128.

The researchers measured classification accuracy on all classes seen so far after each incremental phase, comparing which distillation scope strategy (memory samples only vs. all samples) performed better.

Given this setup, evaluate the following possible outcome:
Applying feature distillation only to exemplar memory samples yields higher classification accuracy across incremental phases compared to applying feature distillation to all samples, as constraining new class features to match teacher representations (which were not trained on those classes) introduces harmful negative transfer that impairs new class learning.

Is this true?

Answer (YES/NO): YES